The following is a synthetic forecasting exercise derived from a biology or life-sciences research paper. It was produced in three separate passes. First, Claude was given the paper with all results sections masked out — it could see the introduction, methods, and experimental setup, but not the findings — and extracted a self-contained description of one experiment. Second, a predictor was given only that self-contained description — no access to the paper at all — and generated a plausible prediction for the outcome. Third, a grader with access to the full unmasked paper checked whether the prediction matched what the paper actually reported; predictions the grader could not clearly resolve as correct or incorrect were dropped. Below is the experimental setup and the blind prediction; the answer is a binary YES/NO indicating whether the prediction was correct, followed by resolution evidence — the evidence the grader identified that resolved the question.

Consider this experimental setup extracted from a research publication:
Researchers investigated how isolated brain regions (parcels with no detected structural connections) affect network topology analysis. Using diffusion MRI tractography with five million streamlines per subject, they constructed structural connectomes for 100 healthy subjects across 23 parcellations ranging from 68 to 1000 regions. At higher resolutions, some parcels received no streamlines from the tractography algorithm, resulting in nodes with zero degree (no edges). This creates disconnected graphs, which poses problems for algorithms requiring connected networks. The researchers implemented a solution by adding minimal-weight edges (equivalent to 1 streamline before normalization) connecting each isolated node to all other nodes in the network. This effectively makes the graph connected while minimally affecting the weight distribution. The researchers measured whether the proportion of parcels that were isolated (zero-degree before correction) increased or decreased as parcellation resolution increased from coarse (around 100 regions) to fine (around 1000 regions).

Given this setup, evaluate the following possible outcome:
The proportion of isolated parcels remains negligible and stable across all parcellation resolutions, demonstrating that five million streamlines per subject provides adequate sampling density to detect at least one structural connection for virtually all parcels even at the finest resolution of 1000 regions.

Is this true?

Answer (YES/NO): NO